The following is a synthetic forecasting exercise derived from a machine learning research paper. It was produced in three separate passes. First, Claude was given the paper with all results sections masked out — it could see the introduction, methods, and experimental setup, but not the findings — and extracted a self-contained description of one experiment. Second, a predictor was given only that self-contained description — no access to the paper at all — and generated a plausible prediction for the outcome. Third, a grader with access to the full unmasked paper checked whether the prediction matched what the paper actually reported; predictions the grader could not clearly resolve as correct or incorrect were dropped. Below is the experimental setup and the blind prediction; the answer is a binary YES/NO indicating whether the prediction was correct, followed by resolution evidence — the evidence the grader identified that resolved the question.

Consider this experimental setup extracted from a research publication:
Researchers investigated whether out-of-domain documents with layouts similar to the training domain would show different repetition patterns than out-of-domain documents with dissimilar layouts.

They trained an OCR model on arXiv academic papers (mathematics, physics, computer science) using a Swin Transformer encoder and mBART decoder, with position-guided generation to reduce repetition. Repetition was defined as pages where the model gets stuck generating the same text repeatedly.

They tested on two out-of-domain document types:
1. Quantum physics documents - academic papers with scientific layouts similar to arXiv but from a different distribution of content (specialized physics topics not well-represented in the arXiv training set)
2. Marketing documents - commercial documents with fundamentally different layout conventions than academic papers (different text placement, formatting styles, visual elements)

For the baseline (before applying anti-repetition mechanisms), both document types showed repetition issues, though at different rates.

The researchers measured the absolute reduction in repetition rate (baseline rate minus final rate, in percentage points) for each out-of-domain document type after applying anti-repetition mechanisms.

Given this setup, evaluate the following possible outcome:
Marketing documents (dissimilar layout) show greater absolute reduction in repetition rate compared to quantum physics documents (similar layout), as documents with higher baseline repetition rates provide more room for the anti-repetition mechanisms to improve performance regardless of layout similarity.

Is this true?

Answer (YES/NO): NO